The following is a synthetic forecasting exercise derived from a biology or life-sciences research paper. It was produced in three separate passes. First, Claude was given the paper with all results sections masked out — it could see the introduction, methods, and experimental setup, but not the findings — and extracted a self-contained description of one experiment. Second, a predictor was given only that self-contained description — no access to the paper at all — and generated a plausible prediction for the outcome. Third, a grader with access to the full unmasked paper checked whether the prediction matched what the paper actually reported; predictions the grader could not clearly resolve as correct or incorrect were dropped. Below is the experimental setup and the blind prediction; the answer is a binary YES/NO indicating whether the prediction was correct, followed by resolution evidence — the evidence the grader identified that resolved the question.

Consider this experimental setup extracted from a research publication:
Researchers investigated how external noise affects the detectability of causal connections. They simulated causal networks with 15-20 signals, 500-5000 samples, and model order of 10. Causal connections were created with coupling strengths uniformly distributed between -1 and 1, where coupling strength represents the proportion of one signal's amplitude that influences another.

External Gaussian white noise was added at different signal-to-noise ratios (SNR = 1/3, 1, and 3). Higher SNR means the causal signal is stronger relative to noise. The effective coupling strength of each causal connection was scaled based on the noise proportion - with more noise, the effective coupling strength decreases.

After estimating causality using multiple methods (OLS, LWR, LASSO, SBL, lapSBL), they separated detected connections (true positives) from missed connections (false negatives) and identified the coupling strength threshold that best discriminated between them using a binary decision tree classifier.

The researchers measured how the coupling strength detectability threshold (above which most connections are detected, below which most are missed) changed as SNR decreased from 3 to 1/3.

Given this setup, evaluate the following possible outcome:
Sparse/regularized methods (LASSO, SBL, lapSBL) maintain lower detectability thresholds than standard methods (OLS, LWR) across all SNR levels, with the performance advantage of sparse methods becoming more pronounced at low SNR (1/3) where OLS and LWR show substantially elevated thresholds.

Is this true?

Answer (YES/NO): NO